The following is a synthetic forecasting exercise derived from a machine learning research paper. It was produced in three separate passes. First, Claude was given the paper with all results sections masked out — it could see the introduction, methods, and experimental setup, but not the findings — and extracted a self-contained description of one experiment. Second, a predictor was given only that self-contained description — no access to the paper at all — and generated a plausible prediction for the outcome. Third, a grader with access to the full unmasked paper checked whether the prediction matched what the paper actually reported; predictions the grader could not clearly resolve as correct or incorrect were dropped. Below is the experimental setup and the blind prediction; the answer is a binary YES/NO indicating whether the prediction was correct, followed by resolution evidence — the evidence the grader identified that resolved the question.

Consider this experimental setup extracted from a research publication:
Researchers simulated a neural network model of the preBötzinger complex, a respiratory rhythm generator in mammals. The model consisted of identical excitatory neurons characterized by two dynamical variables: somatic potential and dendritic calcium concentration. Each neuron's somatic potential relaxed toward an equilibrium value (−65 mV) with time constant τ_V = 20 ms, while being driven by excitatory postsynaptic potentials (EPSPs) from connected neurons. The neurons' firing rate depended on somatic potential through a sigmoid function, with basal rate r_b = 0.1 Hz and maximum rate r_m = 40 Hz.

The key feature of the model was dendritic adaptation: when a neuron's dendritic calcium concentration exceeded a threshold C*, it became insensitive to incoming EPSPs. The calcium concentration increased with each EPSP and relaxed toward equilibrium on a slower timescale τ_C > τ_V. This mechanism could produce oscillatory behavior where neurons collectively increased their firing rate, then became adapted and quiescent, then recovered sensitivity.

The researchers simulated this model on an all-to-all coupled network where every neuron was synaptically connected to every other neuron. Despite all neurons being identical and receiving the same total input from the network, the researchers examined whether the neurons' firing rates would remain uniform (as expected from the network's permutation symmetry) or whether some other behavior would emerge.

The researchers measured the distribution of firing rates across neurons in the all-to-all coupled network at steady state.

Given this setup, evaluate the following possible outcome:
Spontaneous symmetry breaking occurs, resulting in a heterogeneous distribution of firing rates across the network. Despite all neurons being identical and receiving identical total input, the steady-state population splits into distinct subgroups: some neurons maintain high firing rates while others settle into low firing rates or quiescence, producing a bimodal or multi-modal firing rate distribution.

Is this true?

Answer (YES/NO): YES